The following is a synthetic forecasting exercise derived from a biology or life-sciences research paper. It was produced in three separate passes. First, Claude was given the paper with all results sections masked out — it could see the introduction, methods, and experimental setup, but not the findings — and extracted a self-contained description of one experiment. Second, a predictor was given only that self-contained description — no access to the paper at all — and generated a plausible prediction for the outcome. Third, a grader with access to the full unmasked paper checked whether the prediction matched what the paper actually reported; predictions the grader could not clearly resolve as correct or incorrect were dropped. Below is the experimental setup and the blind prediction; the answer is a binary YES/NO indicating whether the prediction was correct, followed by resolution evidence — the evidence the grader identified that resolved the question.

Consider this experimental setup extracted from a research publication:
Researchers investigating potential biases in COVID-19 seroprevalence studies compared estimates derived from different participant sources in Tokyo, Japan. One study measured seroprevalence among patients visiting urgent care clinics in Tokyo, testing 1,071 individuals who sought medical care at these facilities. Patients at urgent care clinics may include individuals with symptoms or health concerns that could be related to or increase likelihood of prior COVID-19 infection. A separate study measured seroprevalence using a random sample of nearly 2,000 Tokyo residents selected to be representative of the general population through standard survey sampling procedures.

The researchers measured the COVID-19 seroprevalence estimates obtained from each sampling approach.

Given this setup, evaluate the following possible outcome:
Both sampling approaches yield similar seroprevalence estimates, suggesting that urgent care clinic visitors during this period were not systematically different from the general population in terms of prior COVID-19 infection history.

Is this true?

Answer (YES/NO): NO